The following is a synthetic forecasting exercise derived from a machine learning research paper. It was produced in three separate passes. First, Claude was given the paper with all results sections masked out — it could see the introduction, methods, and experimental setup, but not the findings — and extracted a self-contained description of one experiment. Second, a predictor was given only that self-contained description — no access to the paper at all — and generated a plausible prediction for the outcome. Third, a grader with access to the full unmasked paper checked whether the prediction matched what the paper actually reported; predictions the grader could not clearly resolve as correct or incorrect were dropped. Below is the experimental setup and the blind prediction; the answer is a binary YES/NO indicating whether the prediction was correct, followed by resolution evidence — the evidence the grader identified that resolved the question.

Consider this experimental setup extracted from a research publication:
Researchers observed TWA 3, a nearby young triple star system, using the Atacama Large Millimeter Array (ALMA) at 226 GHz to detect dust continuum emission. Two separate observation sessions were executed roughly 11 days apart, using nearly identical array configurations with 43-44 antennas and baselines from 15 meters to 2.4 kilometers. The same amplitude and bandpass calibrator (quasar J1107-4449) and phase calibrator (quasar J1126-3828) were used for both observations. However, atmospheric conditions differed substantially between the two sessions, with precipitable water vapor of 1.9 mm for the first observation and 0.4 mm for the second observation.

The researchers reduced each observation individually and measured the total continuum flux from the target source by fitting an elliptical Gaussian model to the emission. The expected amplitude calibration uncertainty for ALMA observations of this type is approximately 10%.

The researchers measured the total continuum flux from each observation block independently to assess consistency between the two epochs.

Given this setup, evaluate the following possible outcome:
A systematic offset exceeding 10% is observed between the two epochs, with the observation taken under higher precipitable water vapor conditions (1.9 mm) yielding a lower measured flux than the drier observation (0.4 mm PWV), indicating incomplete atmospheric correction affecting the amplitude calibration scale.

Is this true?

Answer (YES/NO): NO